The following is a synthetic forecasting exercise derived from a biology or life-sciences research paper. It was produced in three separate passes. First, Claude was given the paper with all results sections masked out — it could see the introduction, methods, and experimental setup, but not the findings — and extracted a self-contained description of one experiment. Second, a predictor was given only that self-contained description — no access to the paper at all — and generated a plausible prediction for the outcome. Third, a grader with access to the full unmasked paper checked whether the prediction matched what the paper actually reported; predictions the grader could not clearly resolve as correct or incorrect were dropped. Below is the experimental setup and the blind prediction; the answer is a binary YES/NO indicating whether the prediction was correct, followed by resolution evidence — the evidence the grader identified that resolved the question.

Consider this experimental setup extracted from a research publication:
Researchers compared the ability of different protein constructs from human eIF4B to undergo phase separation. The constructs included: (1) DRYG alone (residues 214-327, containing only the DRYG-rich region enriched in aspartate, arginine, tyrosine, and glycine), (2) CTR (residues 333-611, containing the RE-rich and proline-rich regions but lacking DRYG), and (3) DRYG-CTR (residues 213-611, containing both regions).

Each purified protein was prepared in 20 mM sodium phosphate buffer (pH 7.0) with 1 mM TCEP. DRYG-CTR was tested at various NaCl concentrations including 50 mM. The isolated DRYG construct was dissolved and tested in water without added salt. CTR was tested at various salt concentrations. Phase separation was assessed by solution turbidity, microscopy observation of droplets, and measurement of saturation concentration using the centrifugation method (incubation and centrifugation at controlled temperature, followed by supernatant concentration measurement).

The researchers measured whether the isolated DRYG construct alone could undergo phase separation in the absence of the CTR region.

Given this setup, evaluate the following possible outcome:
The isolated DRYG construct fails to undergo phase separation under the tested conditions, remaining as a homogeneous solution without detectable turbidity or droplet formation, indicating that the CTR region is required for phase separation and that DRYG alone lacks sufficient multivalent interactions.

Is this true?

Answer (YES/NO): NO